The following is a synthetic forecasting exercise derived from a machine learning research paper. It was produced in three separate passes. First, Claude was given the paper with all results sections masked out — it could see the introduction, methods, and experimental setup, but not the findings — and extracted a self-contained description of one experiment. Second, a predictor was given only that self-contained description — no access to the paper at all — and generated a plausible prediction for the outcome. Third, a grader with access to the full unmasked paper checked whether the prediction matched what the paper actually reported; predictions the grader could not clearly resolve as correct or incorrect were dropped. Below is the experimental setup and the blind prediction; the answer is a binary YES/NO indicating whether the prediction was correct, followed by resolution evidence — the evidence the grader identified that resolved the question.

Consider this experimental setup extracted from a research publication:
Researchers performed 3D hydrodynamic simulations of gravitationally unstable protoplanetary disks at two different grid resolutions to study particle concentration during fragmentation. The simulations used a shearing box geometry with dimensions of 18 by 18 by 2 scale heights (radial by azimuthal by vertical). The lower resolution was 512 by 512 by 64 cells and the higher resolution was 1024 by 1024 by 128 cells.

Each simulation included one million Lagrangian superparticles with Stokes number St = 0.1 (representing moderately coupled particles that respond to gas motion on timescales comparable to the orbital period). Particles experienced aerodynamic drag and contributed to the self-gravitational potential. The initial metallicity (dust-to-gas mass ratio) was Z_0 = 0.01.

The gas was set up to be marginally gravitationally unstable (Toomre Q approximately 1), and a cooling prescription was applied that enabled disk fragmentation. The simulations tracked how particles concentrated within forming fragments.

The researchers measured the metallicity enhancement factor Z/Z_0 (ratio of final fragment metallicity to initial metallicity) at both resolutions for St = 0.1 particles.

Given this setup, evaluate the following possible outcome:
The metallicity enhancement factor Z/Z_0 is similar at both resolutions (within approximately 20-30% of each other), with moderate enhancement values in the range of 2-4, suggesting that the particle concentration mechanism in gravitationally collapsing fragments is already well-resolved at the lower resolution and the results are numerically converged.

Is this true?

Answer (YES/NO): NO